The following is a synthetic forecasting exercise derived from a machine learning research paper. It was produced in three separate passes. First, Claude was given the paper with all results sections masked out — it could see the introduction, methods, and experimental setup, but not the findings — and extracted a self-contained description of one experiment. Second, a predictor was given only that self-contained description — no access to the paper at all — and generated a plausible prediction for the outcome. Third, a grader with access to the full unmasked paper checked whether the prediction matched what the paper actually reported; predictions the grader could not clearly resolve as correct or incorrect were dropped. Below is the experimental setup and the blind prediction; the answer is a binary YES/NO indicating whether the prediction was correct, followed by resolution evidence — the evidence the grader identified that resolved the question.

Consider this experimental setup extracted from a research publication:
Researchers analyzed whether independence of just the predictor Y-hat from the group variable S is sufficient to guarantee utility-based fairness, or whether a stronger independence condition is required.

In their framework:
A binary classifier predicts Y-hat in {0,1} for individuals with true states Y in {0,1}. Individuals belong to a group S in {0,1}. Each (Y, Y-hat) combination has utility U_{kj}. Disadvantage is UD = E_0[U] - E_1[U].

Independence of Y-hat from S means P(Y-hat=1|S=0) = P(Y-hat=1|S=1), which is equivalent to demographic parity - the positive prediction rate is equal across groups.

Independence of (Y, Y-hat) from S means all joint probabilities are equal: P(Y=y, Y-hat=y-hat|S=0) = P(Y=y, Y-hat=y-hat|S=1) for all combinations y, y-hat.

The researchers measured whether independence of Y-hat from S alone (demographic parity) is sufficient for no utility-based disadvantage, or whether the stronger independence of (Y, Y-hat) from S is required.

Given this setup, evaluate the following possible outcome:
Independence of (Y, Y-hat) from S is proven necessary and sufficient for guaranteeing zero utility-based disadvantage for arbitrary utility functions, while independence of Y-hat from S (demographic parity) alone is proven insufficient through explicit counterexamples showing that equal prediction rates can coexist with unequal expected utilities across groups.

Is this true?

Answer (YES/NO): YES